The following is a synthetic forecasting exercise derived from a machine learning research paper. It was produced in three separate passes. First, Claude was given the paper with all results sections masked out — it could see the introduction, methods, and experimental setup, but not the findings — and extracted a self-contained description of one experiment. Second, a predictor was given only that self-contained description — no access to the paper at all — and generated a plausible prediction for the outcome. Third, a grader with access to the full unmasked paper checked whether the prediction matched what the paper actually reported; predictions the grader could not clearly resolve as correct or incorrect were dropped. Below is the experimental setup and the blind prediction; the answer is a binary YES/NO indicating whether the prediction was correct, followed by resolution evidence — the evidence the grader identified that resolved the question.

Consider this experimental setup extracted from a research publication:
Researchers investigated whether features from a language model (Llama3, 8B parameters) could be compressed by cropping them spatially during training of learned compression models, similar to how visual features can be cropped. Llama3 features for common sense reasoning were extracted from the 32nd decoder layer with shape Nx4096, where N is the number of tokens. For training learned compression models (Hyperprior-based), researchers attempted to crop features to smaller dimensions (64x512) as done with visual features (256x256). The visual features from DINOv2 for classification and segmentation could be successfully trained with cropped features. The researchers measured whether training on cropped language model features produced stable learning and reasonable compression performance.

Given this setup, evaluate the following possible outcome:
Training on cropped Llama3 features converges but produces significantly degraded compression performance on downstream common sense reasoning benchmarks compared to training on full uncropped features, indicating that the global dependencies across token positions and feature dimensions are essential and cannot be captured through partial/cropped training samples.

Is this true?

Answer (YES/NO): NO